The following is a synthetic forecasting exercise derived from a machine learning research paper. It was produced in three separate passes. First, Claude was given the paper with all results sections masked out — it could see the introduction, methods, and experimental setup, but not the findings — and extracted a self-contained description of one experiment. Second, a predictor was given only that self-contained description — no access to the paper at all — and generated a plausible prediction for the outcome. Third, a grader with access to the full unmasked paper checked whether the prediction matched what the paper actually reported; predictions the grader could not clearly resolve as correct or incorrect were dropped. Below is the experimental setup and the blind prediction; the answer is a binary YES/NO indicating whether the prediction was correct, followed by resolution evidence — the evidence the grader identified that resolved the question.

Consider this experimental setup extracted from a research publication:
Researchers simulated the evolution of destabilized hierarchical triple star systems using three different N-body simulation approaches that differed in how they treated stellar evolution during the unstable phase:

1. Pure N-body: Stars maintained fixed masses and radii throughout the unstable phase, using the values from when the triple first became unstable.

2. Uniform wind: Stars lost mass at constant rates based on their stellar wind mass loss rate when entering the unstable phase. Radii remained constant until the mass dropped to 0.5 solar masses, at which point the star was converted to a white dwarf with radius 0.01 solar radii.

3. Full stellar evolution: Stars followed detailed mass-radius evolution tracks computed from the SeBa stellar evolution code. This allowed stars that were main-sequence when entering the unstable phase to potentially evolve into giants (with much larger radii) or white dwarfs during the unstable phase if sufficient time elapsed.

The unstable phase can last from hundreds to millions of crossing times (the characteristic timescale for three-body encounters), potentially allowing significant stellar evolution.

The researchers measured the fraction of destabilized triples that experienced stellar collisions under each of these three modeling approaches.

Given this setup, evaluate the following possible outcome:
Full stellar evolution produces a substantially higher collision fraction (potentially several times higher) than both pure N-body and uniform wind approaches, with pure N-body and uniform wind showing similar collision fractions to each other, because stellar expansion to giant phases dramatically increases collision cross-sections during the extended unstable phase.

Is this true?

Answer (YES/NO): NO